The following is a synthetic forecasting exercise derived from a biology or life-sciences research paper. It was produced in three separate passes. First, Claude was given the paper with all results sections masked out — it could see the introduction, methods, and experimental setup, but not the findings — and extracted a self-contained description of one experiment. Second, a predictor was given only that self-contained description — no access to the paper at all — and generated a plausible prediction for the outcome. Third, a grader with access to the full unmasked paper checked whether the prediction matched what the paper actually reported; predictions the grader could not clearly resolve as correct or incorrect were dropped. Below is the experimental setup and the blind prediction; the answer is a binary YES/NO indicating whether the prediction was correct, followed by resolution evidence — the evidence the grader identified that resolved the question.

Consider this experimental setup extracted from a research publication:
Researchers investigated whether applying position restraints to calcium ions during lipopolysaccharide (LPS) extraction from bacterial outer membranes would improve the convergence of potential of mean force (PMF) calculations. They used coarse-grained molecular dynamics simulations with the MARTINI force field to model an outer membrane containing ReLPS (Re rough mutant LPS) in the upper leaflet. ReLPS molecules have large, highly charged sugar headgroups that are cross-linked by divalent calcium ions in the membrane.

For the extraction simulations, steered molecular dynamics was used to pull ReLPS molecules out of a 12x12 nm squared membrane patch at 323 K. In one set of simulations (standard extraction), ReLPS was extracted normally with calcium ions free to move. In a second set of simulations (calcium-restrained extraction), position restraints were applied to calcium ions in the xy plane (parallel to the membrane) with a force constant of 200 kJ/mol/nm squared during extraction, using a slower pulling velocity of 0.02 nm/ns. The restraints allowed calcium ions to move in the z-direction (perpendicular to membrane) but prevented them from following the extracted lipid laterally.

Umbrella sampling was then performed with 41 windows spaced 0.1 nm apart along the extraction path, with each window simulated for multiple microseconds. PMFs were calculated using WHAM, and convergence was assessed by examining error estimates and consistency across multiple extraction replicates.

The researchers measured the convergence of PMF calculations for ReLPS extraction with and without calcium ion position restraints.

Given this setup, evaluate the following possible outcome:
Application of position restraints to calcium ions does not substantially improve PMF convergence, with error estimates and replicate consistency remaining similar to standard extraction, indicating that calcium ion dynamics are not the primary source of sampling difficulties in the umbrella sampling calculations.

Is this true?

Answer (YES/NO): NO